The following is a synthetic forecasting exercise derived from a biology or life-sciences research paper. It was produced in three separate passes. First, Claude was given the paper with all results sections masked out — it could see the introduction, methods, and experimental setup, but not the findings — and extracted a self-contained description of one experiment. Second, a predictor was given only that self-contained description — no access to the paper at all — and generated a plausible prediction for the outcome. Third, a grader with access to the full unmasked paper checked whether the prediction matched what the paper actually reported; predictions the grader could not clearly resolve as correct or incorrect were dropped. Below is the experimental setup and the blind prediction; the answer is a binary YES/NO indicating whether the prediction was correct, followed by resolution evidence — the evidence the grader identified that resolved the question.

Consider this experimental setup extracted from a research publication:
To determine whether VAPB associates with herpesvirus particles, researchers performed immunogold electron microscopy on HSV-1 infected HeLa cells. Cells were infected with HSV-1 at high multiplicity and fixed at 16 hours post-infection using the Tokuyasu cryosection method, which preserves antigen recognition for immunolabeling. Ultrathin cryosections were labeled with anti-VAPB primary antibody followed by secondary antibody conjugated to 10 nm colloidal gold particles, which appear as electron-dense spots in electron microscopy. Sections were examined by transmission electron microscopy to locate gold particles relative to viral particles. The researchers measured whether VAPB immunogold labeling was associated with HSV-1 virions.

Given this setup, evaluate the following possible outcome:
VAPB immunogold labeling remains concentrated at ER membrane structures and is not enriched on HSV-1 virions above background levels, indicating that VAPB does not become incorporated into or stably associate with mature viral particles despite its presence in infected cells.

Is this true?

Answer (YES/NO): NO